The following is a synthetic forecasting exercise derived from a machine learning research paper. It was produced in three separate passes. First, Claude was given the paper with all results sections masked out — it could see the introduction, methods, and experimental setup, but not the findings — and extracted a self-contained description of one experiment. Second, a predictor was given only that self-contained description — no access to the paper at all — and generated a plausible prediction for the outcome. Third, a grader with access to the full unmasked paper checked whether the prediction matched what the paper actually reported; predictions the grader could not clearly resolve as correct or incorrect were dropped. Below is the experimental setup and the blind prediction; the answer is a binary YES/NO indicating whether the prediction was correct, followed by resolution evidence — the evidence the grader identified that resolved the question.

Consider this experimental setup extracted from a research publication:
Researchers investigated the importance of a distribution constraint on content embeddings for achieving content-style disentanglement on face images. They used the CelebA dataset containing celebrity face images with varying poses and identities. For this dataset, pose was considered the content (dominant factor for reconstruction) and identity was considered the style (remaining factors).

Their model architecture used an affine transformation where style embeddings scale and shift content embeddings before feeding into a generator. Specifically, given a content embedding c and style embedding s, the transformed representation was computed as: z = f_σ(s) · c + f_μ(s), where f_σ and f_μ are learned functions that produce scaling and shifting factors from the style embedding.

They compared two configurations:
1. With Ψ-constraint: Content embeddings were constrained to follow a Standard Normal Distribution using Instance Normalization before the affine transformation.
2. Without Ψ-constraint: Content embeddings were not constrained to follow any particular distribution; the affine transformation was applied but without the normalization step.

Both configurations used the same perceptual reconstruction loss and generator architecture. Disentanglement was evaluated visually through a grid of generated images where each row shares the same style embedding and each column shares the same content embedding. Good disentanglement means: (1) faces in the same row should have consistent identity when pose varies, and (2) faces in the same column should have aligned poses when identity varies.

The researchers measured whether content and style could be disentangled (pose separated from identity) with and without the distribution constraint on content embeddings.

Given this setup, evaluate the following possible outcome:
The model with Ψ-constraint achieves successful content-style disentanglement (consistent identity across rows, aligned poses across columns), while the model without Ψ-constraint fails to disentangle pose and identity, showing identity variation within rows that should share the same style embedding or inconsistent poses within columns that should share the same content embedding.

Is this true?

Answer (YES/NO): YES